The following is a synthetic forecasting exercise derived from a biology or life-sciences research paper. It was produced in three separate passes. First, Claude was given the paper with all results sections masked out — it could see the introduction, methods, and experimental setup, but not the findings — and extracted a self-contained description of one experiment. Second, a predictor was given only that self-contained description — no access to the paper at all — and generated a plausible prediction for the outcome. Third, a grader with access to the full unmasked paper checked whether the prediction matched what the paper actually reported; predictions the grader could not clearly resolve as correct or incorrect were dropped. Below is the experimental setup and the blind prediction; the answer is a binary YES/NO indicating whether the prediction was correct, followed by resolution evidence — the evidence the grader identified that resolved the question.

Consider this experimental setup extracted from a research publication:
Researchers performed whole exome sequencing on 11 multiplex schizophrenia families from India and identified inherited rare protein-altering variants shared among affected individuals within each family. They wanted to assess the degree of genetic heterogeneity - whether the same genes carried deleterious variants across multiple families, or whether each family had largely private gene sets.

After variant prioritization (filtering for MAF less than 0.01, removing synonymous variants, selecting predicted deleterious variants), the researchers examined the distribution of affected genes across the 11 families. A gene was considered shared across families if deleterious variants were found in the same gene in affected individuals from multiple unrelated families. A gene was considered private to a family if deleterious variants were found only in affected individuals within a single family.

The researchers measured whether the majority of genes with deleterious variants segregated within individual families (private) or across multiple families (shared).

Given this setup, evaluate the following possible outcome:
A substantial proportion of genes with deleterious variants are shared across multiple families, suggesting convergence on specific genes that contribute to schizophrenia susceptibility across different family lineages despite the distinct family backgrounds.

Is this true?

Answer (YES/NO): NO